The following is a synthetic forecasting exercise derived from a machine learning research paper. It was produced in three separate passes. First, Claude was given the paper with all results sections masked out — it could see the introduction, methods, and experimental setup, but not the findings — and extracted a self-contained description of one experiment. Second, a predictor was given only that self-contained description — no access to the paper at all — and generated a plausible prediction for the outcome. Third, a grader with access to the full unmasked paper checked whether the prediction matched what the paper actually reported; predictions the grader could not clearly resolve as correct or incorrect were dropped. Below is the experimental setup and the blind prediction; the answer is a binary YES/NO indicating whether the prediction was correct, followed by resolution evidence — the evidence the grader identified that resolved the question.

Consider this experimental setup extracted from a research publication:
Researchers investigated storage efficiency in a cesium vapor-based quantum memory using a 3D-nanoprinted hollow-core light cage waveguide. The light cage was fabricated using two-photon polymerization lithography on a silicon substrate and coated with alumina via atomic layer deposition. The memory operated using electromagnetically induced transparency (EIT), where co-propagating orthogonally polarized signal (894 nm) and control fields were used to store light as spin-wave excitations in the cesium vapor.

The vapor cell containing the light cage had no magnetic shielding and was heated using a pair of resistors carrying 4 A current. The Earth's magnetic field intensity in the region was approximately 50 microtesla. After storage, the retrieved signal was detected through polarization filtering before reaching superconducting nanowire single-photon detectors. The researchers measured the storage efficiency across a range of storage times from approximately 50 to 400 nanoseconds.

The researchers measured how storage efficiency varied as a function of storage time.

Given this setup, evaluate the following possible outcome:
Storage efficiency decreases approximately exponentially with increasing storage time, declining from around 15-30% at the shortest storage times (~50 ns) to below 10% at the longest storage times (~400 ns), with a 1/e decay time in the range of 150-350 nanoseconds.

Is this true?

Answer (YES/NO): NO